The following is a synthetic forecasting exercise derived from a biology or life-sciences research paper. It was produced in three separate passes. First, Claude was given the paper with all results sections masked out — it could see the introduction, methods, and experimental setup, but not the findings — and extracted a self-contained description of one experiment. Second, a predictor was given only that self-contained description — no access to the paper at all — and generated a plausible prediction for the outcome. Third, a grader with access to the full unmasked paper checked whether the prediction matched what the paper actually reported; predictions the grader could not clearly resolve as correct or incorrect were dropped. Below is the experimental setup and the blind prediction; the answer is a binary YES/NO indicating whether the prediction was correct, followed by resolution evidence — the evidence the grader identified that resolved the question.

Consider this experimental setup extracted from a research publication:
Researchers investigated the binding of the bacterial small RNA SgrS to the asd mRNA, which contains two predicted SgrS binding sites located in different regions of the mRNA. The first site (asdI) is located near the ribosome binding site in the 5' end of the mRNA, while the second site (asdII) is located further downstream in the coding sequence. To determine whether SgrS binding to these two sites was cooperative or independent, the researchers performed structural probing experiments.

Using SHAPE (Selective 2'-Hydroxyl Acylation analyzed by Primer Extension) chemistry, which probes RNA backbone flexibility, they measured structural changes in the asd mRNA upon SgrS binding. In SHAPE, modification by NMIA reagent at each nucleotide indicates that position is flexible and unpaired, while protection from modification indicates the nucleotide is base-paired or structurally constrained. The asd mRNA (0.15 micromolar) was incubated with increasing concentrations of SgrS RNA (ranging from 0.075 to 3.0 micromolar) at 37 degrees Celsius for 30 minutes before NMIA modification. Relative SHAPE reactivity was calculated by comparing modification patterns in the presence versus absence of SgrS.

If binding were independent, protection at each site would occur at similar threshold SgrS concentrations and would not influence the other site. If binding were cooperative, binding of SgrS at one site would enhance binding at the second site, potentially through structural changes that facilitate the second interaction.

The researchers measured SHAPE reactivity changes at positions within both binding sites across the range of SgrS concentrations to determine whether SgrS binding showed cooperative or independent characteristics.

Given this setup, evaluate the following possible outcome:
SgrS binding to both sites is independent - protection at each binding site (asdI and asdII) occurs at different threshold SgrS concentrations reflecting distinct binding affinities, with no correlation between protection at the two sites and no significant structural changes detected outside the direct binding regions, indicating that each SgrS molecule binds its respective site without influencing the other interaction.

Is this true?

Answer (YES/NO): NO